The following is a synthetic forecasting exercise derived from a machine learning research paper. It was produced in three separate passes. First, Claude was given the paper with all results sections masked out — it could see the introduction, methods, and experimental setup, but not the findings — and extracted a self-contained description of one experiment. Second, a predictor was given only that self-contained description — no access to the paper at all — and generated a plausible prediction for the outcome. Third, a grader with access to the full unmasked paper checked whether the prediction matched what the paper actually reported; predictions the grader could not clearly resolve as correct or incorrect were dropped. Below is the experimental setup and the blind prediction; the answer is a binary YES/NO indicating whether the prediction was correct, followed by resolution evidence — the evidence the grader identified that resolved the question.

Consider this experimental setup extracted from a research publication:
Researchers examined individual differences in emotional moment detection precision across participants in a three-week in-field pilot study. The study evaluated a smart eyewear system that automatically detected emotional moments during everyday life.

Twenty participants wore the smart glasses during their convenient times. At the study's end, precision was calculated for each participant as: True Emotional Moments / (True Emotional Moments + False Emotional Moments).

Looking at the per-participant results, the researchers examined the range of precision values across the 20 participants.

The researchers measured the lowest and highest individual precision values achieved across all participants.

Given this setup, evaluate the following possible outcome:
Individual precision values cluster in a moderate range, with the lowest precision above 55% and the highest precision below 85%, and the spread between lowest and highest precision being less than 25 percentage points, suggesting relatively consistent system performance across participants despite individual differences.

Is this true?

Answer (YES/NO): NO